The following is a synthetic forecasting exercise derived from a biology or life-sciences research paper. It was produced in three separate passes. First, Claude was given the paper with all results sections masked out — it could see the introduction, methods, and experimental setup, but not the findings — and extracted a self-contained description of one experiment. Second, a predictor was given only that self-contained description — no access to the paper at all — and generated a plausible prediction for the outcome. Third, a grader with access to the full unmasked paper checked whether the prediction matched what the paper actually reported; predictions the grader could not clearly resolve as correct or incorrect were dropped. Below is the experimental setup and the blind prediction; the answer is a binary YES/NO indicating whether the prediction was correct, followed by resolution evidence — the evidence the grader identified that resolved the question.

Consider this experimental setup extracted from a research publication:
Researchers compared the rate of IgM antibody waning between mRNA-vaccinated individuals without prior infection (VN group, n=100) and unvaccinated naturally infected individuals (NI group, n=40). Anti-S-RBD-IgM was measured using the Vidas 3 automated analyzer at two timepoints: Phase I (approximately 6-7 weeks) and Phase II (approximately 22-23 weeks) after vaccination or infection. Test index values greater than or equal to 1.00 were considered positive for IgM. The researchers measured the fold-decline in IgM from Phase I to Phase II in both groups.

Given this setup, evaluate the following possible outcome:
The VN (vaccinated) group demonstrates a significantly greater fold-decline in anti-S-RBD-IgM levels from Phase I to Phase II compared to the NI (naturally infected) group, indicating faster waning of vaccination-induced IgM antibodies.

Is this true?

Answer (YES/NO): YES